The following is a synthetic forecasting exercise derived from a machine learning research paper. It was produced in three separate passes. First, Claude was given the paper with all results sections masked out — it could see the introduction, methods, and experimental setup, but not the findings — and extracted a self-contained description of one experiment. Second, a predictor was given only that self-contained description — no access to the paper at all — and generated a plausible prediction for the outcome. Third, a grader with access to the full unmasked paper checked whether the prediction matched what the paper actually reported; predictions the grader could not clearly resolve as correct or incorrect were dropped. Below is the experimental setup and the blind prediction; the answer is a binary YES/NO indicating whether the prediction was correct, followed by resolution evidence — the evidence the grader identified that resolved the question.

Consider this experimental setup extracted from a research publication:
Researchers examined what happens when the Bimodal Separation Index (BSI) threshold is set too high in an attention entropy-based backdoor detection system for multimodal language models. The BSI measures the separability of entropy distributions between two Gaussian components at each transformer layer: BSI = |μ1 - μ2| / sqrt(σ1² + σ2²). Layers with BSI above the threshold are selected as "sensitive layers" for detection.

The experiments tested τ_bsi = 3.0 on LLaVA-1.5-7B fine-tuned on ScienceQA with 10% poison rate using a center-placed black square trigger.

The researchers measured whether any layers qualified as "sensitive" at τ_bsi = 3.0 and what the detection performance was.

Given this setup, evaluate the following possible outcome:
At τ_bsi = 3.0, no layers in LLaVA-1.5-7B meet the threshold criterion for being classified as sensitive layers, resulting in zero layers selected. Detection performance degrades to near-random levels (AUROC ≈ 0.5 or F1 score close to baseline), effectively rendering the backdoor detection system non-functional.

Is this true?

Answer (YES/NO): YES